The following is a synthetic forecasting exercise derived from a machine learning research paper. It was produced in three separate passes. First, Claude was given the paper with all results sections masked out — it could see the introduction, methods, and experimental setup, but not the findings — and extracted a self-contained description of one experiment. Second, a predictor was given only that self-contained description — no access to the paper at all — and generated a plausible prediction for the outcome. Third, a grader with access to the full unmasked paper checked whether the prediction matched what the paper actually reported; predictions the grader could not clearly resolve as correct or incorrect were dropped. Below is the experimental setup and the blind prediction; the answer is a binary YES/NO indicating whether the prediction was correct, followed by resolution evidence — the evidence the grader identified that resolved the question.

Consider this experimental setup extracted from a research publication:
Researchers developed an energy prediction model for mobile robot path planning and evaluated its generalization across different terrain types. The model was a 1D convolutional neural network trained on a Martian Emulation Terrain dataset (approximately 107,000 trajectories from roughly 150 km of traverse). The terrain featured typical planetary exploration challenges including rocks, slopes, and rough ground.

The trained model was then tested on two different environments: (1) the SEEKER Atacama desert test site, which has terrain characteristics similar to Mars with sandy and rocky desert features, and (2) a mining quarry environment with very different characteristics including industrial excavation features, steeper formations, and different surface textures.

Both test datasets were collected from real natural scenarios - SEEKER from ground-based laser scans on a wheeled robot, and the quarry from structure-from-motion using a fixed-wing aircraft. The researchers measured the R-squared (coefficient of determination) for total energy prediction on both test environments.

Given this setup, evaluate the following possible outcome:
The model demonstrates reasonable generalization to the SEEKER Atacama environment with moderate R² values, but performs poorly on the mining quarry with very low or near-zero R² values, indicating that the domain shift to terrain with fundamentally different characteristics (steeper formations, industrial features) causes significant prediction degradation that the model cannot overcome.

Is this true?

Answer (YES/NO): NO